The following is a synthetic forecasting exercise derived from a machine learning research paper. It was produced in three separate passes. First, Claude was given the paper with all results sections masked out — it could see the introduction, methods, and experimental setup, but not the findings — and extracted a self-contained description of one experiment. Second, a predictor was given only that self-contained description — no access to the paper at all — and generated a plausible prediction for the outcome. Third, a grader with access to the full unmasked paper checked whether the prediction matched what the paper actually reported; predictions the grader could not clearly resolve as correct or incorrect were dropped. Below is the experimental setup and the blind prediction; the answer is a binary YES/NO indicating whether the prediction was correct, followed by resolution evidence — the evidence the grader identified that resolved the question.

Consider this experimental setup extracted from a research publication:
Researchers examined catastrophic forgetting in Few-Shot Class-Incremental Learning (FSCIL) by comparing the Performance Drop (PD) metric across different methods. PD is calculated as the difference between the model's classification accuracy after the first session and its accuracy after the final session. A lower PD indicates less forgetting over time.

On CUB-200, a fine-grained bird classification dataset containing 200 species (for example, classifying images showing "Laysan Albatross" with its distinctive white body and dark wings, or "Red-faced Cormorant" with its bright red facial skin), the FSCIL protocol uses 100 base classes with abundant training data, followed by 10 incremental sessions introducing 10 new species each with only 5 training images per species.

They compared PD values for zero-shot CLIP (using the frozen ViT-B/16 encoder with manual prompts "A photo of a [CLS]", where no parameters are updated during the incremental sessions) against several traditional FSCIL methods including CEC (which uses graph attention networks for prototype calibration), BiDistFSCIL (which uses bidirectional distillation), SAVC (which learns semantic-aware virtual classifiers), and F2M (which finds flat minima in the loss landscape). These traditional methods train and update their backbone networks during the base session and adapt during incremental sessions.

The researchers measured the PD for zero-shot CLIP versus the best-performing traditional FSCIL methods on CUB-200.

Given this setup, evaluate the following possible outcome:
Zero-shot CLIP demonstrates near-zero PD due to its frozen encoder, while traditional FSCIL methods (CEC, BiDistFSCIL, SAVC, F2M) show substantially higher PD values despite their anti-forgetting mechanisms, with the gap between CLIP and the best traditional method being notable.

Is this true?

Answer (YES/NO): NO